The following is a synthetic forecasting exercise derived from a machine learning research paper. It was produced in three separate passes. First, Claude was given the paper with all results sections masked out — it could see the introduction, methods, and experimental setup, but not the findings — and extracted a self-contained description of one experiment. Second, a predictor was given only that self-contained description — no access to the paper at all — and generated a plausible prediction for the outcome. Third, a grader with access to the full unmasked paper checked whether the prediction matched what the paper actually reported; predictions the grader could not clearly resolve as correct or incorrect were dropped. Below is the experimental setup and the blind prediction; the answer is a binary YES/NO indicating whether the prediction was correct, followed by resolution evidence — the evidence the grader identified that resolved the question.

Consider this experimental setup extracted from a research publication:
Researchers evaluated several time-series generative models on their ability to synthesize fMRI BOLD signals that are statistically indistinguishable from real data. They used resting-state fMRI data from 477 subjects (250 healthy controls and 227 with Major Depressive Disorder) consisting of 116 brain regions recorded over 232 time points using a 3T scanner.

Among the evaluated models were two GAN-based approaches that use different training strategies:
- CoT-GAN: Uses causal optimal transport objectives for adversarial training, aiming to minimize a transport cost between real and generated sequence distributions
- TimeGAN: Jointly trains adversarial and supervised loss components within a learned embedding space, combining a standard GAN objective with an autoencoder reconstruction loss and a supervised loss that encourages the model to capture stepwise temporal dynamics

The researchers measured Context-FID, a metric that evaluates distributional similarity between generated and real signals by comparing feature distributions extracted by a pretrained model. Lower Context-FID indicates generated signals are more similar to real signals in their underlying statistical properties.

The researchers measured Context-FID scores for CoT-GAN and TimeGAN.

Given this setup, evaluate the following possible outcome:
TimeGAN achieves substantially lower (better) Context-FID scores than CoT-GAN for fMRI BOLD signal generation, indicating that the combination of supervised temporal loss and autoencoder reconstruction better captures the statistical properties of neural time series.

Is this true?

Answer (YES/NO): YES